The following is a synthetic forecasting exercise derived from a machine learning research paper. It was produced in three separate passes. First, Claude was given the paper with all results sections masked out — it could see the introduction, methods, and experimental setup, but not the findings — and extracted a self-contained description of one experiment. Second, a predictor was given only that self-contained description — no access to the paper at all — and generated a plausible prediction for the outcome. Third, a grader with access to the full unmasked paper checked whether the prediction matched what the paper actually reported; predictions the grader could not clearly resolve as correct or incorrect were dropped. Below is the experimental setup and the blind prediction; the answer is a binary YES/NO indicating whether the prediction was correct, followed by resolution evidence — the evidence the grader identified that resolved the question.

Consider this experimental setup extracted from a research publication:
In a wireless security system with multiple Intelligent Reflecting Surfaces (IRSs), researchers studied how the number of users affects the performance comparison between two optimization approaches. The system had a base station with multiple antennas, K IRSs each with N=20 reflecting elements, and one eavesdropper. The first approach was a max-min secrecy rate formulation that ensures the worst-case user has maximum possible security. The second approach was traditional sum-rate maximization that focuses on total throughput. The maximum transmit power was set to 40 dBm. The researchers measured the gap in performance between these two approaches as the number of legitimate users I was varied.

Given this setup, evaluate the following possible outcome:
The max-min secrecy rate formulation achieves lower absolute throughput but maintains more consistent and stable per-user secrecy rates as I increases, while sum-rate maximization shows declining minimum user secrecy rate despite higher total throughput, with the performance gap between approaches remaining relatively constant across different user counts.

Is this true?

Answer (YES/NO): NO